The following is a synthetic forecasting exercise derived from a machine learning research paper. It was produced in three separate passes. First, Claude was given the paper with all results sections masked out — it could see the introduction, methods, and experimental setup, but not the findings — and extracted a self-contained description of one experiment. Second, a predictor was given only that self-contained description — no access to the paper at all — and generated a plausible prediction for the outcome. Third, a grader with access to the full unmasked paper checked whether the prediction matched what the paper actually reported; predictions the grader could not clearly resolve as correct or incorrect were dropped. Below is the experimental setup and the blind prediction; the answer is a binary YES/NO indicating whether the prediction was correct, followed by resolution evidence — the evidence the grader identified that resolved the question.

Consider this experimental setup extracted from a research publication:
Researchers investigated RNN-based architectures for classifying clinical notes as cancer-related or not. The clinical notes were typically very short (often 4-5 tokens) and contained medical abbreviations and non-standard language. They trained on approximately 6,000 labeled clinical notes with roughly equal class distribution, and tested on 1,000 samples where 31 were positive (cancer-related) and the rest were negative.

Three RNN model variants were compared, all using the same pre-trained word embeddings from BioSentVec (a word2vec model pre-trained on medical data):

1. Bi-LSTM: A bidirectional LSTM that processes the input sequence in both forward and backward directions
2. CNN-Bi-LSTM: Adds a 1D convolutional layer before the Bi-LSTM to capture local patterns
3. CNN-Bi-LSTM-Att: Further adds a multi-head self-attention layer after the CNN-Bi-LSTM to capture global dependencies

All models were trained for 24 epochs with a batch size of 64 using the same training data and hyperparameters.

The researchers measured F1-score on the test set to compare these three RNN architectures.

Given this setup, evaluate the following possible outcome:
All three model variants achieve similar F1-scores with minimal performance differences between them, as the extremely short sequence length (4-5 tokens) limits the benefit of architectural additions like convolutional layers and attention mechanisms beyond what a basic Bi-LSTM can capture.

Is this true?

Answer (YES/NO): NO